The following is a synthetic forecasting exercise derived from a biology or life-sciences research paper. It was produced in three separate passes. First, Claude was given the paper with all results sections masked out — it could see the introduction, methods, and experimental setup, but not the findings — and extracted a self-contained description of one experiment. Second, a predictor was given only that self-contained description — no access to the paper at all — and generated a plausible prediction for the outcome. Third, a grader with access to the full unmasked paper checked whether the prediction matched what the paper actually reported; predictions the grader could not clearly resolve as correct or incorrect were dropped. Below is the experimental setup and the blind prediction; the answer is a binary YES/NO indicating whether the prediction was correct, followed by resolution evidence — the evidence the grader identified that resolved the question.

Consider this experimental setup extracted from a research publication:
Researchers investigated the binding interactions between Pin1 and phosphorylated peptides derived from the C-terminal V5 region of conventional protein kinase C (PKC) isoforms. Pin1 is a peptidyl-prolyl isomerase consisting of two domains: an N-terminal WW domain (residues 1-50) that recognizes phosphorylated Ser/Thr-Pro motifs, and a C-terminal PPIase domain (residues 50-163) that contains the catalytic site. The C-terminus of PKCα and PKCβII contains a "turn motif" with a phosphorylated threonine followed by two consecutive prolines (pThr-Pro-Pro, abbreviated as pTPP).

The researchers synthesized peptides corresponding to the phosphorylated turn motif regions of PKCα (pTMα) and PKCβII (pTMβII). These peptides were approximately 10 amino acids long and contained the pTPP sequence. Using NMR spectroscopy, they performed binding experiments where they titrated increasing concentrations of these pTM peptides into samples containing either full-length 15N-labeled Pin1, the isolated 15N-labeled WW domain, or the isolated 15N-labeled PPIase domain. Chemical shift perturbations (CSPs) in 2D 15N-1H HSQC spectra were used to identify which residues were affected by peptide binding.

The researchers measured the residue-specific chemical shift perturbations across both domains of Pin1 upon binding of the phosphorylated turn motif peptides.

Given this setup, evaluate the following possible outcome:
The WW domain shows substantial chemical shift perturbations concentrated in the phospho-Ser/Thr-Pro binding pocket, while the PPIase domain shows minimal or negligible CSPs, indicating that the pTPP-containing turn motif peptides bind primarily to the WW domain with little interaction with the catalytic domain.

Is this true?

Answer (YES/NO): YES